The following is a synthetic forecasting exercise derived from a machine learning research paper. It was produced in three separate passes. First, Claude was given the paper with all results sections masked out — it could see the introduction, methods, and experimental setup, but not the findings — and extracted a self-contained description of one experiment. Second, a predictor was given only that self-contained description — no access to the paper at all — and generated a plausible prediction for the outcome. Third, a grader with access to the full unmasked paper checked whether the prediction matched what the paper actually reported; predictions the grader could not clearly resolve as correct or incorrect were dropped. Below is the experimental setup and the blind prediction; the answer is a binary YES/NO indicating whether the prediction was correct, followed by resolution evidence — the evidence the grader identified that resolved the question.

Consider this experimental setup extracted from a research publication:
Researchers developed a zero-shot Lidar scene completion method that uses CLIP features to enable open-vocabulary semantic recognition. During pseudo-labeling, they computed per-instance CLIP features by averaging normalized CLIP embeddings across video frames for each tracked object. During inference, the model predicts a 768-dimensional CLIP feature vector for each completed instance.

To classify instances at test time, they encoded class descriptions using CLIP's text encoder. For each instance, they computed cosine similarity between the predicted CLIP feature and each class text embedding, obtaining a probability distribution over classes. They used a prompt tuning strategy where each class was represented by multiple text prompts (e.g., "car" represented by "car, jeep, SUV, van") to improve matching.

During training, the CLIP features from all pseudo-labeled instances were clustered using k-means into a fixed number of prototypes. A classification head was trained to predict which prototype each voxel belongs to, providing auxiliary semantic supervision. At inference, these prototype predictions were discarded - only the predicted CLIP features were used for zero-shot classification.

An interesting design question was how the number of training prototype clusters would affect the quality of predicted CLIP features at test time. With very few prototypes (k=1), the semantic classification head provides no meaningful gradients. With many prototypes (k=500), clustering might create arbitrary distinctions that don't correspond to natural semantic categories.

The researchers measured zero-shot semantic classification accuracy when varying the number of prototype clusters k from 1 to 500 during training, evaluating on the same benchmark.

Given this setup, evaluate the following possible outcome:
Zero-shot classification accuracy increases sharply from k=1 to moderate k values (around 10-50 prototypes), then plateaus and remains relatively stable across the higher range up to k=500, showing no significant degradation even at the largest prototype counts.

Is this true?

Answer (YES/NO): NO